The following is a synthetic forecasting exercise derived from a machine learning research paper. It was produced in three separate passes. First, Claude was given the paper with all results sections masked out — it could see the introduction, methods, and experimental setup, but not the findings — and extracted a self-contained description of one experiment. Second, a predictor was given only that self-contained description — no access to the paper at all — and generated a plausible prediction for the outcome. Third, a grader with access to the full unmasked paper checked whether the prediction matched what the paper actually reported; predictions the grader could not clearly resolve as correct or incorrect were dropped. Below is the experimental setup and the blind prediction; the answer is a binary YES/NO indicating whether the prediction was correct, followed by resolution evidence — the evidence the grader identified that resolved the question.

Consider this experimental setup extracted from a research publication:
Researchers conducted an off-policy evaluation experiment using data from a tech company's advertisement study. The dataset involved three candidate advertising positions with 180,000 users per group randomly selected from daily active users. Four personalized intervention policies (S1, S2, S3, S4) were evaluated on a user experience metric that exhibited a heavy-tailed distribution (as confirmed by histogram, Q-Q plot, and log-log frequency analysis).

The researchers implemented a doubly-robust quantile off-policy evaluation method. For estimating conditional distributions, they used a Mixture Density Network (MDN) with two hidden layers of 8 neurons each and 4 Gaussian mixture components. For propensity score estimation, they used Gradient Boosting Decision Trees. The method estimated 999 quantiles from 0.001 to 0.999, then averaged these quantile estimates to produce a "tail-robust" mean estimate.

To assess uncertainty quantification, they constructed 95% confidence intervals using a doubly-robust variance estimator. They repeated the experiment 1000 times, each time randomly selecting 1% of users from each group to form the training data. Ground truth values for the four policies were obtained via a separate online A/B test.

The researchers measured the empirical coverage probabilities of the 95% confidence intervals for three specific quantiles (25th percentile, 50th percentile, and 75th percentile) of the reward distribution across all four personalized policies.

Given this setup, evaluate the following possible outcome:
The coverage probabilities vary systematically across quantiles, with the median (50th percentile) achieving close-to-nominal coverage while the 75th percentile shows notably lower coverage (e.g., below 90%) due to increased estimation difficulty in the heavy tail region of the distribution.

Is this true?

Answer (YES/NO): NO